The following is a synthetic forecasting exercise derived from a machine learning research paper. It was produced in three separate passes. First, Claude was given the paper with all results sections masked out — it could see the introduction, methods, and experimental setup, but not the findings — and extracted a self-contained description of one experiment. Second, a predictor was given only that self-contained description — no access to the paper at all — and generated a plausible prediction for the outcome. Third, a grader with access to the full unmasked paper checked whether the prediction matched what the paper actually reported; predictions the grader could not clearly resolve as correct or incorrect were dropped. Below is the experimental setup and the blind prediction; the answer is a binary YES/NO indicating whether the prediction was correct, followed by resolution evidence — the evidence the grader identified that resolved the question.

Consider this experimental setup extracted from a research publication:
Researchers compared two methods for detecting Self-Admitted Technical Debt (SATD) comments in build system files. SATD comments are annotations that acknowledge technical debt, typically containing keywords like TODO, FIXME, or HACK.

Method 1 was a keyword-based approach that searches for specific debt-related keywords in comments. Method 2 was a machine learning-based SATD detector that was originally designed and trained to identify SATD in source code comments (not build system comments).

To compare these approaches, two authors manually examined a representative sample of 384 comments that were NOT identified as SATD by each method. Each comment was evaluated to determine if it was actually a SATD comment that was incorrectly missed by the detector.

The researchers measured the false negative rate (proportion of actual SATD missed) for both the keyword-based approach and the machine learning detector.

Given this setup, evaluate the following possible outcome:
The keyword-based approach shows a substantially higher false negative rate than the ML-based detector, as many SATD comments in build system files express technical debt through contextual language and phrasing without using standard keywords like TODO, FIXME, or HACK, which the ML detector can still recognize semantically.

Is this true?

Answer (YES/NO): NO